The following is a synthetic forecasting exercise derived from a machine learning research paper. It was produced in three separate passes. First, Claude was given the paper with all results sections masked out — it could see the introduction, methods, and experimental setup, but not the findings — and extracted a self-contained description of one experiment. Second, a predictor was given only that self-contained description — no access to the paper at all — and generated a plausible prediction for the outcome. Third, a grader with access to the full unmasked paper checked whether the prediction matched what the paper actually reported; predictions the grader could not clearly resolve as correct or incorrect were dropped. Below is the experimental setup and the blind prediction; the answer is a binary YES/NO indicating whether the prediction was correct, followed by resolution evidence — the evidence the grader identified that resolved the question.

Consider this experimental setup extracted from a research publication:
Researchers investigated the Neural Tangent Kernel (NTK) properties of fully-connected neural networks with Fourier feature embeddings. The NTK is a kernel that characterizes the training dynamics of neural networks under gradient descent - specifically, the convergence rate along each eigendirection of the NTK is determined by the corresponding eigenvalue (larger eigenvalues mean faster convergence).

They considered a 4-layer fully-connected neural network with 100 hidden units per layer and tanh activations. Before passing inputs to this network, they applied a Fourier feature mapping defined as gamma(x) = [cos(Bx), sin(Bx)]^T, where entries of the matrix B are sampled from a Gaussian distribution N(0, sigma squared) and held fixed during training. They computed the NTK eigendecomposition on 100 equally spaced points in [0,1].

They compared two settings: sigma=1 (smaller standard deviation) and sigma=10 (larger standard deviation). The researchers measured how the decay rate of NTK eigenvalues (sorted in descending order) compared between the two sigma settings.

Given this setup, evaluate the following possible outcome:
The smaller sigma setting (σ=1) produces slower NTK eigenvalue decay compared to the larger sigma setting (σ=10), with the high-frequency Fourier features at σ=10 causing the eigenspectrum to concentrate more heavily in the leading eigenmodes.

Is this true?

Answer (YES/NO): NO